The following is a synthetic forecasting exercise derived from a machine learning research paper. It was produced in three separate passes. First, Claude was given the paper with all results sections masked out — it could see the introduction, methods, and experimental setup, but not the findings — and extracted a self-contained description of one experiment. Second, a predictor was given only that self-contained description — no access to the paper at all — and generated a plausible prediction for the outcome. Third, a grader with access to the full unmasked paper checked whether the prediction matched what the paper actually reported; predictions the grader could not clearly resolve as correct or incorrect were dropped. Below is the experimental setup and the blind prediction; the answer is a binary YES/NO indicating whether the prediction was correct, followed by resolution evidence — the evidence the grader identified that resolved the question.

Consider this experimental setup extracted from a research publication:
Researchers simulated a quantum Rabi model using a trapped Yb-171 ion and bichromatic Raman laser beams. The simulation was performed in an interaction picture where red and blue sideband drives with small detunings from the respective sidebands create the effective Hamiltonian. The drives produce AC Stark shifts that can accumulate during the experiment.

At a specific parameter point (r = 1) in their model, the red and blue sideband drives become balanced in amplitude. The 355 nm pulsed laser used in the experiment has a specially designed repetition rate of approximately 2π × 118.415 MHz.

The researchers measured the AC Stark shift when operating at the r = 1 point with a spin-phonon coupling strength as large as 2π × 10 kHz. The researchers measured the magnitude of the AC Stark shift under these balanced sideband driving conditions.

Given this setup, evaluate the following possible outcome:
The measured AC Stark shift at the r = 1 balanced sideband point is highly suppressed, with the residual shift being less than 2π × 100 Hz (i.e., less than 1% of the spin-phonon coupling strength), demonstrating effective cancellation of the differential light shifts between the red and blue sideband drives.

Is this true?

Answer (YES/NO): YES